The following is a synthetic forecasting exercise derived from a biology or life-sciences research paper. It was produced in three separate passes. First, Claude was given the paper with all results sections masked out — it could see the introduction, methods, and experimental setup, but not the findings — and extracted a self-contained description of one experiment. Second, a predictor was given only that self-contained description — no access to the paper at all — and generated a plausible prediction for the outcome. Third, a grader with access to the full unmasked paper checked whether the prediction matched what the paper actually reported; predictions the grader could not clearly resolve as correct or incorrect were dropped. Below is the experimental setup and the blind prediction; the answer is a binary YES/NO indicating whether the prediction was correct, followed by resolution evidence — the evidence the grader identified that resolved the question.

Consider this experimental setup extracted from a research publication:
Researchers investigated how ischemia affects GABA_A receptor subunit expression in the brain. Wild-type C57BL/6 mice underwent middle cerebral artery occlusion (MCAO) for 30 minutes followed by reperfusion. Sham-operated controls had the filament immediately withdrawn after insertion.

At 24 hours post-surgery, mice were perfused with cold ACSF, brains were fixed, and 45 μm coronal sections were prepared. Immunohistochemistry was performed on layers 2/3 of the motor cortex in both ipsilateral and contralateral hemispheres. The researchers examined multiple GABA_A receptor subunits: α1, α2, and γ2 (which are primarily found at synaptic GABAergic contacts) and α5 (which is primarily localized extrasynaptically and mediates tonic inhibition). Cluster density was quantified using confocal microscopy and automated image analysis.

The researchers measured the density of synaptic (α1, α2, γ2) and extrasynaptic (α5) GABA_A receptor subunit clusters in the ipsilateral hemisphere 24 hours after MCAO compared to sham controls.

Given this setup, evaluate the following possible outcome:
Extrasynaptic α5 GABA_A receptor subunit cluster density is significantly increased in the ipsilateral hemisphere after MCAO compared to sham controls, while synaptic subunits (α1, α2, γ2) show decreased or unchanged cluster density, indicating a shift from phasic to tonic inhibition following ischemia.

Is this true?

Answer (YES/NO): NO